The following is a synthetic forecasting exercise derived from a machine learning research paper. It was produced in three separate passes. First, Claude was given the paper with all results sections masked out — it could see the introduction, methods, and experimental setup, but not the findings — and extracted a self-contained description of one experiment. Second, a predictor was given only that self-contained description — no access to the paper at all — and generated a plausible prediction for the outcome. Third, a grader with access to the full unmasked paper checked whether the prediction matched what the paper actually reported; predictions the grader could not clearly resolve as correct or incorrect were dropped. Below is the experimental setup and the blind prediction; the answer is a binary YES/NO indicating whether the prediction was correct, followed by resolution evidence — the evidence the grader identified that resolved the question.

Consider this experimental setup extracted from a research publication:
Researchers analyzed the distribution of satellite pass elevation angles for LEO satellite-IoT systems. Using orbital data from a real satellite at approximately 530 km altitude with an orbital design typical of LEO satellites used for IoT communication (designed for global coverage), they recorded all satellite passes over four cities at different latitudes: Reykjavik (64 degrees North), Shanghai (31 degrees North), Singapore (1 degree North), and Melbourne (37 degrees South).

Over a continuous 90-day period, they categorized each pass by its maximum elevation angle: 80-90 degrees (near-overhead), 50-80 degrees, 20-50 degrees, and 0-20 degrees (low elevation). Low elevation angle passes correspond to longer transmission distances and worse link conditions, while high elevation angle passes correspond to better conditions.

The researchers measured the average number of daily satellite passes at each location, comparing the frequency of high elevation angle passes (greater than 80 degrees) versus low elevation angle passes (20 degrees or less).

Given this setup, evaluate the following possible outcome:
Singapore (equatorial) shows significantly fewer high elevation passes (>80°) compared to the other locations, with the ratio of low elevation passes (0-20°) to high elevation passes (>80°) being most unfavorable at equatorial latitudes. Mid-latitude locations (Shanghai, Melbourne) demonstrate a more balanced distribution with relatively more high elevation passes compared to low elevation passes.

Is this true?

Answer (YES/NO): NO